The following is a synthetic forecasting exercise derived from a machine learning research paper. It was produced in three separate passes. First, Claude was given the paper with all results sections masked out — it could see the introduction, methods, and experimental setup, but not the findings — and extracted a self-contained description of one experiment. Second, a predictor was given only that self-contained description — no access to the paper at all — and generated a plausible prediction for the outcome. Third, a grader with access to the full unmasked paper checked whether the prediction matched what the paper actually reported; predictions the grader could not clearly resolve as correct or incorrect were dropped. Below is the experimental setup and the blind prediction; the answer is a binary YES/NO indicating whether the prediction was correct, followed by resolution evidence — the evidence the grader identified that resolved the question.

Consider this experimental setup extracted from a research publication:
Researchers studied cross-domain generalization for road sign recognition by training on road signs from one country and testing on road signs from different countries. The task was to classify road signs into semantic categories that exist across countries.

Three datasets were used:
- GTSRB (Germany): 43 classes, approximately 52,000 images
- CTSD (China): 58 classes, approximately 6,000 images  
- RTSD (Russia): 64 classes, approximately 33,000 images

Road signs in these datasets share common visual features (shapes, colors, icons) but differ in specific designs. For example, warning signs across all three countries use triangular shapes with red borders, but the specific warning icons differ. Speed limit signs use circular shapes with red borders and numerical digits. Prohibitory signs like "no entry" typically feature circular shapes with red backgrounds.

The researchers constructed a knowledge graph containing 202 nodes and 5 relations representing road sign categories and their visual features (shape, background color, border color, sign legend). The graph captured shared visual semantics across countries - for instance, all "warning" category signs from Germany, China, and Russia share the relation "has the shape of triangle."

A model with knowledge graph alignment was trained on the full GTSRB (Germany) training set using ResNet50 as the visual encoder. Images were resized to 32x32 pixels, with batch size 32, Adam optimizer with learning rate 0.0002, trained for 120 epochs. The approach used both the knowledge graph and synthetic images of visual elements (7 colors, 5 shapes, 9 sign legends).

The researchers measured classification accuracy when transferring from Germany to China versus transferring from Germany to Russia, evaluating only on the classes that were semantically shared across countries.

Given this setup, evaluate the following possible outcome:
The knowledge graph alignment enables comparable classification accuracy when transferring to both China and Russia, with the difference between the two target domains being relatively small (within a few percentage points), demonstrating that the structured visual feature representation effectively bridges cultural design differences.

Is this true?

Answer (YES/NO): NO